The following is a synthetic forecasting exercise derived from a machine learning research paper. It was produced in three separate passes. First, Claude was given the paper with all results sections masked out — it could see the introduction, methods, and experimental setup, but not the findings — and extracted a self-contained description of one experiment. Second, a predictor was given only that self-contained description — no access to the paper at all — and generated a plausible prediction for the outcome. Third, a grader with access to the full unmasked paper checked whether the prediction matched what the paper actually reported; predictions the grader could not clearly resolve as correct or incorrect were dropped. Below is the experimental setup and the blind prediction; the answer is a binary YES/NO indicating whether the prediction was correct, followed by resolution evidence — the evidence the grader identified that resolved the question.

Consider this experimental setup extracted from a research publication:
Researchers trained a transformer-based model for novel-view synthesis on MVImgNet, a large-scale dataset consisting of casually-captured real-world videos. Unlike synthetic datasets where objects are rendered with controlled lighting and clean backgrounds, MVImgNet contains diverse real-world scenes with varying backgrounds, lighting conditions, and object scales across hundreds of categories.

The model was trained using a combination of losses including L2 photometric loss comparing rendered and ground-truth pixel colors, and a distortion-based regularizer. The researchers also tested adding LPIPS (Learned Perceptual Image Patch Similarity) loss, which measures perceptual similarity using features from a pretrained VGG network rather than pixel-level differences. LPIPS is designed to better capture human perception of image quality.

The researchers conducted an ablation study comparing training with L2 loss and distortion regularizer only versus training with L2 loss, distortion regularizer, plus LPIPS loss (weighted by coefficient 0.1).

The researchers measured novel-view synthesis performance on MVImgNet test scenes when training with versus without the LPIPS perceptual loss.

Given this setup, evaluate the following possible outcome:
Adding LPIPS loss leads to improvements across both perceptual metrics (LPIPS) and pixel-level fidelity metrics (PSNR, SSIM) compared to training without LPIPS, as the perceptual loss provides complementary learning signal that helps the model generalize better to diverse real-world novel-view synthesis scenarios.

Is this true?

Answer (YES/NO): YES